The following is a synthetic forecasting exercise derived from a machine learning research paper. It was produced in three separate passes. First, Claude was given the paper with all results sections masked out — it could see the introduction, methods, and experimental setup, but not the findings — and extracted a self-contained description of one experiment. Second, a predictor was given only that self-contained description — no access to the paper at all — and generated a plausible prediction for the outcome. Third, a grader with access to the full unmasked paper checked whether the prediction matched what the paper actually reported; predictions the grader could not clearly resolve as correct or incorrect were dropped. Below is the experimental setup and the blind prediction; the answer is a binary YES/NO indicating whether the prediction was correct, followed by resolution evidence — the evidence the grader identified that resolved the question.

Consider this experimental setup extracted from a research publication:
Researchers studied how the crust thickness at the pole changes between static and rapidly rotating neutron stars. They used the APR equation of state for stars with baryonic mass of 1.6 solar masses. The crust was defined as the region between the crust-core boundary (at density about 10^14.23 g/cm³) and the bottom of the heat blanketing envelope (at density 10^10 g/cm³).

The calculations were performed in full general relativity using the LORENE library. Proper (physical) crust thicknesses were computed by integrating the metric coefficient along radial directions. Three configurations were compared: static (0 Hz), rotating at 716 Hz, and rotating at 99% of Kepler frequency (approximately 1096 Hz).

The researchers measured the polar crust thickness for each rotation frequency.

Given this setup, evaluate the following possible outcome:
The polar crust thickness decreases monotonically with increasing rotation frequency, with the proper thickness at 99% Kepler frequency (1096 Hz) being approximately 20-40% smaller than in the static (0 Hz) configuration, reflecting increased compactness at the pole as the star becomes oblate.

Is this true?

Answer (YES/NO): NO